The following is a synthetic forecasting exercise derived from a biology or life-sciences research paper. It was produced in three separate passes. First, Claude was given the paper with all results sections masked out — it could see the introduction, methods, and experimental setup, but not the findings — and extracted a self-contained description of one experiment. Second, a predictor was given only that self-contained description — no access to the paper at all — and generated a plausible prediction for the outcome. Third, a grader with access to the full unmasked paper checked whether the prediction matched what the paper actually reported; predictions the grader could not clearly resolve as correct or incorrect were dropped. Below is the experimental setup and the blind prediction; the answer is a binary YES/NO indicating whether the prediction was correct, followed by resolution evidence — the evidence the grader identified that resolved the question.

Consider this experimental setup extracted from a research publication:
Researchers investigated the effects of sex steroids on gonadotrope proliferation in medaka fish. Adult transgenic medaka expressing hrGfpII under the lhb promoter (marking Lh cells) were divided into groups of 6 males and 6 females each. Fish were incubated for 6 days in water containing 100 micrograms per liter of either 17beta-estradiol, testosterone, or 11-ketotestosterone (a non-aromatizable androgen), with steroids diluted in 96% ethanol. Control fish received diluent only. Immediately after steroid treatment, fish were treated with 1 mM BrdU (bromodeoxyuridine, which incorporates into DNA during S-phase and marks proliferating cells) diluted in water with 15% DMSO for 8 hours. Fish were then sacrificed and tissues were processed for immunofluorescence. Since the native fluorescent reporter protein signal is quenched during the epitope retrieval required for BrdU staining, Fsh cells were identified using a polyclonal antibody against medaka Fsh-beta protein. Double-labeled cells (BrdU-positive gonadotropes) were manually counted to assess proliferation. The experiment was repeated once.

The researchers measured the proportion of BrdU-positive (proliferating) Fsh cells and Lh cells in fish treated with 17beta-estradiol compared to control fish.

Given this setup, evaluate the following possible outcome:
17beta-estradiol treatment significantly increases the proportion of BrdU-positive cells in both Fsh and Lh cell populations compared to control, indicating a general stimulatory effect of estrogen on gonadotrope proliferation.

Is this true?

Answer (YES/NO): NO